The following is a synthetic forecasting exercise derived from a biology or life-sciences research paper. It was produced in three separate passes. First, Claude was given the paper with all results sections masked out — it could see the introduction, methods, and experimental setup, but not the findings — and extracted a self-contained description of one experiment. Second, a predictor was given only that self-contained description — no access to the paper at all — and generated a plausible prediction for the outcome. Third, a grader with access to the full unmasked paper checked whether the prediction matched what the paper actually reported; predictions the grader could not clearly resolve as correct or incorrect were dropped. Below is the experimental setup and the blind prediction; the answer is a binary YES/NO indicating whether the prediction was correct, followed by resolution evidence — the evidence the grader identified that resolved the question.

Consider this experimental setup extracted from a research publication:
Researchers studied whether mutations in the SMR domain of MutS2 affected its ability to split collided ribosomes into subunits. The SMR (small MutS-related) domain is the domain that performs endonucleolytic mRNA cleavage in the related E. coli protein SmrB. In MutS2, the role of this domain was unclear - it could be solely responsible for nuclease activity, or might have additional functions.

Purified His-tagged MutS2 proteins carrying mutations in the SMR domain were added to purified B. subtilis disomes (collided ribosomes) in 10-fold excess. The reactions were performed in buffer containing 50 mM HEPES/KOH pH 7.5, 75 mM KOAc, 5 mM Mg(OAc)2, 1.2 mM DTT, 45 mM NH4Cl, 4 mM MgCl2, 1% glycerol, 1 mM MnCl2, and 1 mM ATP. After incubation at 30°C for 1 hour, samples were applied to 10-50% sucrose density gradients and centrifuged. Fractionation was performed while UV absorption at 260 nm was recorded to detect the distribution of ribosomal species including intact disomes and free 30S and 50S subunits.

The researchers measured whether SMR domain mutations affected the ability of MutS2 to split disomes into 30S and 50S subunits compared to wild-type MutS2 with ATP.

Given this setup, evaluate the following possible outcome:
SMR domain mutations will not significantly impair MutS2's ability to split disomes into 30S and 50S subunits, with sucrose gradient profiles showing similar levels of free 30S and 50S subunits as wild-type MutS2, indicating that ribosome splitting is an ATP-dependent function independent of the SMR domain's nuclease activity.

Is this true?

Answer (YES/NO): YES